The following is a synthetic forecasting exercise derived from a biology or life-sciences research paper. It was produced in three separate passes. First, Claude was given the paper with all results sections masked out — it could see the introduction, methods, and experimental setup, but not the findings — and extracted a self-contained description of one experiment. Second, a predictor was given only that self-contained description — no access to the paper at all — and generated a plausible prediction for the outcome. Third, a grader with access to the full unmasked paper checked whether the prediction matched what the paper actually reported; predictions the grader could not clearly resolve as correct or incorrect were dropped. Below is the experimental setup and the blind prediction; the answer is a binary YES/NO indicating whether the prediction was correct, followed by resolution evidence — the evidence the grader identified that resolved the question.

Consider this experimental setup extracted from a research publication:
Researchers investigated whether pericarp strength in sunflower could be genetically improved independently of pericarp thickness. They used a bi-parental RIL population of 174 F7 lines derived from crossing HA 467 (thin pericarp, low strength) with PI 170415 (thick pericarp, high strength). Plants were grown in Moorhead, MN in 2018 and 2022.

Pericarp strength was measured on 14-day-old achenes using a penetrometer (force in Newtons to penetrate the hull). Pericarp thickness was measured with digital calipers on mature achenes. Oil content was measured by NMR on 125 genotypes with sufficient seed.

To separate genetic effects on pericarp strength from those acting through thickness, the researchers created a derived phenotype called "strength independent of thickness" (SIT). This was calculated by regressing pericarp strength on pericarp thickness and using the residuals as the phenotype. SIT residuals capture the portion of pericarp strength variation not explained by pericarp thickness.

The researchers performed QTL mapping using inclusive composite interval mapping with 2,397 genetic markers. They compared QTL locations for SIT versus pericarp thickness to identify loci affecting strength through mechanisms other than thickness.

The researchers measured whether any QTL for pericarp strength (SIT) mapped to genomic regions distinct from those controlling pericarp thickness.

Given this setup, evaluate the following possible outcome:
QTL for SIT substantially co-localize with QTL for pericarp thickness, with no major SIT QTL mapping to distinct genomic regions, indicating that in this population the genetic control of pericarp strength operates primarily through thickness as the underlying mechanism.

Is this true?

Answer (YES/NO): NO